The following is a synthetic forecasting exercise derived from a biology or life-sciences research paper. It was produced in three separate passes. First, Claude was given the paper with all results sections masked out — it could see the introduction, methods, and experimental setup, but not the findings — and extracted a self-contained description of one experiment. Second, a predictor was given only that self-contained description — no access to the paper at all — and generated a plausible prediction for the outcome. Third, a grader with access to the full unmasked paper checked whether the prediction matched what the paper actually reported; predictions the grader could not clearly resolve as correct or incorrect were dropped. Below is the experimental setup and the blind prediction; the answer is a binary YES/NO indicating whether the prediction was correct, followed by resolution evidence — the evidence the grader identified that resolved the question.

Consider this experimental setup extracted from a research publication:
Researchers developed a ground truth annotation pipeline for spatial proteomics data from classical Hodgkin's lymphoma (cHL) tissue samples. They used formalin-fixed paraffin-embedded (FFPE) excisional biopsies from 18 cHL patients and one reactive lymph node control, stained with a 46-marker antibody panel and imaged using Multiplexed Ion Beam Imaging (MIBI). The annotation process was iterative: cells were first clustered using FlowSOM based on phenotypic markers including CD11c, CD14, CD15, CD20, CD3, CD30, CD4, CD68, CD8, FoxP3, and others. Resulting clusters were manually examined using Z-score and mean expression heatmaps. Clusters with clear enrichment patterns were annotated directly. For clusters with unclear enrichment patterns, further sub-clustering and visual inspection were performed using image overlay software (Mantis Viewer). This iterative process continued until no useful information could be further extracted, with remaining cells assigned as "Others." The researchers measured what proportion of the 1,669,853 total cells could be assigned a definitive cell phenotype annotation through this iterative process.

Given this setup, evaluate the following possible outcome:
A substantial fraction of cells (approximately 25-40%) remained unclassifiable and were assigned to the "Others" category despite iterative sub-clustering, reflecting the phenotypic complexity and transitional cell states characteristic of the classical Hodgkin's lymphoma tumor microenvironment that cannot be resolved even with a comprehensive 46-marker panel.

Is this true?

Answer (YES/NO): NO